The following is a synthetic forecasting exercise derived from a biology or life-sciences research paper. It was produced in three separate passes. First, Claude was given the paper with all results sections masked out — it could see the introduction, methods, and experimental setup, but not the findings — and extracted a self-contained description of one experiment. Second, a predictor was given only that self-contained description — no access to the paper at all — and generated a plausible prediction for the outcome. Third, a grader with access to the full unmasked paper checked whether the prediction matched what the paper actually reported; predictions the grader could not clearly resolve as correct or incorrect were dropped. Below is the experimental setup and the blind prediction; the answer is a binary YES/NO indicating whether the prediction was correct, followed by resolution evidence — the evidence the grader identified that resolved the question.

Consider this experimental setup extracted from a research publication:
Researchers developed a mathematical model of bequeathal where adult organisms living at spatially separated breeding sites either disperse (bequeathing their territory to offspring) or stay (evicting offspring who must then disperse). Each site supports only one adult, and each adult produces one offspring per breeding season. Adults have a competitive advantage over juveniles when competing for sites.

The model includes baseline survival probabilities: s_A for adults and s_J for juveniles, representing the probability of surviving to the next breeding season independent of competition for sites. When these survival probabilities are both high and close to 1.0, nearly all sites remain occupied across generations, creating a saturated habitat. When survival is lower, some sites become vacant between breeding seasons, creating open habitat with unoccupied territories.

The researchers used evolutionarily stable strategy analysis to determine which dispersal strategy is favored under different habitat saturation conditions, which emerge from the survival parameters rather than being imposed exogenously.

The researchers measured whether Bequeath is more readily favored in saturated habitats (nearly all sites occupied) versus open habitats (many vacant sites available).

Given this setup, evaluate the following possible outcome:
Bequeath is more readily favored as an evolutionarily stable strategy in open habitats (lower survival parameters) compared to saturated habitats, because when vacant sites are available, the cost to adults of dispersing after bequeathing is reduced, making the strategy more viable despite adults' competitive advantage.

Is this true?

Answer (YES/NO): YES